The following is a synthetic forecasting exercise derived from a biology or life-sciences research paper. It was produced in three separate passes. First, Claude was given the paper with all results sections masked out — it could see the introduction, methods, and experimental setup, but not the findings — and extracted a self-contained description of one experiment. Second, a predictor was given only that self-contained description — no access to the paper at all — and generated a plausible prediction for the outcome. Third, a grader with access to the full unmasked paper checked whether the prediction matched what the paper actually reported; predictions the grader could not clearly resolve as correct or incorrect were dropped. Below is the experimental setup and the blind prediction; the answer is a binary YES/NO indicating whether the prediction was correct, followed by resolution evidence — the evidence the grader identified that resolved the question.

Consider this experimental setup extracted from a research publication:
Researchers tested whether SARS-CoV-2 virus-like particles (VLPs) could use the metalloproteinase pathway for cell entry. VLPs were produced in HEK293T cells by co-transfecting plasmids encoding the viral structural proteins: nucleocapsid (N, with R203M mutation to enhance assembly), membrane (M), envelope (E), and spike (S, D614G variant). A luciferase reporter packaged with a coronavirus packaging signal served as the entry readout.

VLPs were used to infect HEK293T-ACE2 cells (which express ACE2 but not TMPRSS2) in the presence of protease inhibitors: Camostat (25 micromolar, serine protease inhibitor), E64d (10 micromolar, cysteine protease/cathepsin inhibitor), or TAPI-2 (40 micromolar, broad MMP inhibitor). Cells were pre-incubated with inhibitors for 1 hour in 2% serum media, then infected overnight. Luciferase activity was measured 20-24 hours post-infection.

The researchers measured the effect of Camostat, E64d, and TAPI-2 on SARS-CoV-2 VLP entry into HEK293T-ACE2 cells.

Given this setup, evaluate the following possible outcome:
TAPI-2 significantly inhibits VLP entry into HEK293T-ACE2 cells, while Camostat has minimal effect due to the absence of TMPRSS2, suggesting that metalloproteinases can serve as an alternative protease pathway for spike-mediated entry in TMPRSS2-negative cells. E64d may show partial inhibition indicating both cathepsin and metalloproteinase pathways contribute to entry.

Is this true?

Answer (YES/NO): NO